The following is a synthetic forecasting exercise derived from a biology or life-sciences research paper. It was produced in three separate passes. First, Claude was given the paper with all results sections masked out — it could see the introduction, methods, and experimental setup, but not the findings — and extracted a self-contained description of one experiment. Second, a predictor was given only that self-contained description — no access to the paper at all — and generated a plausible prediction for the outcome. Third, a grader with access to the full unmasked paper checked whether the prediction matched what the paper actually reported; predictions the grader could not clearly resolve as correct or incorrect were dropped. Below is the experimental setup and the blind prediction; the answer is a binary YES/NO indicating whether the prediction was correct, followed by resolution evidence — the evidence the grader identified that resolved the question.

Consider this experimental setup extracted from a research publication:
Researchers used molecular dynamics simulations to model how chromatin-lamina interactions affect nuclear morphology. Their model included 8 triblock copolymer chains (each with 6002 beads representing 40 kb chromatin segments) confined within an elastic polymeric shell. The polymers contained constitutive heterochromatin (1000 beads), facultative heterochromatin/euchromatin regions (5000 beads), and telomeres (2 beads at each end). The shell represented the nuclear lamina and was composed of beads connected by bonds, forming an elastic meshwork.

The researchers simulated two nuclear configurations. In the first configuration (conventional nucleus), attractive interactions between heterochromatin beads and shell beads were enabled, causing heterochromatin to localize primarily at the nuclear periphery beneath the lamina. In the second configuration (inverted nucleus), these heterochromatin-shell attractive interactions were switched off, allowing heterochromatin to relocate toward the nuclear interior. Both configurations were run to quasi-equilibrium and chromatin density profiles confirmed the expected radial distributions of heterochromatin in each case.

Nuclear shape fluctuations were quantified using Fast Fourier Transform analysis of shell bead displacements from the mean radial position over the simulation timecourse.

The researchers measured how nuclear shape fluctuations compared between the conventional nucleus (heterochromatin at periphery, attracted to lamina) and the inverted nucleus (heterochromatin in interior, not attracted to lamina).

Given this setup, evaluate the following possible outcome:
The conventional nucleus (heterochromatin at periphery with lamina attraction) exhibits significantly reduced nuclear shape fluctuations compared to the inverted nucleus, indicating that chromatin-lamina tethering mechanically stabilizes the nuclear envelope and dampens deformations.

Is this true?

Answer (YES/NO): NO